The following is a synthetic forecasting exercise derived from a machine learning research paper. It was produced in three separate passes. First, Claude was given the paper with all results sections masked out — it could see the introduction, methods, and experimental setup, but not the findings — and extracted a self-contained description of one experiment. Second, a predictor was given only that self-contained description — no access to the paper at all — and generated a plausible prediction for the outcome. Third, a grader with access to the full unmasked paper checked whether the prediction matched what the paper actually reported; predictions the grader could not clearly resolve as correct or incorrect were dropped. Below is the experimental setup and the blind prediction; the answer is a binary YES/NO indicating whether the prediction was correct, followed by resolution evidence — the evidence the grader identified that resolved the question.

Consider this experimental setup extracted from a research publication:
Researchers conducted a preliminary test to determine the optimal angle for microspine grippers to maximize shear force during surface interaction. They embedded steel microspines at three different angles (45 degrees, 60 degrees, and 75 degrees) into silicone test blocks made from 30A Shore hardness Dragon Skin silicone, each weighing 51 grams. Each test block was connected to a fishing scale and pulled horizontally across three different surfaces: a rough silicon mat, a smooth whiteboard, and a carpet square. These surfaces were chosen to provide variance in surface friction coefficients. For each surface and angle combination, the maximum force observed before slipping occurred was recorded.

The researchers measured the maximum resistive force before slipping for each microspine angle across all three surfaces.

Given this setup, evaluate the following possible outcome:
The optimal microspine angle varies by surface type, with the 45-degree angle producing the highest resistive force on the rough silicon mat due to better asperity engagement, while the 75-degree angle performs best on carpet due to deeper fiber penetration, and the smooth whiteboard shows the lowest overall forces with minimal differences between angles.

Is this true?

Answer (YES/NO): NO